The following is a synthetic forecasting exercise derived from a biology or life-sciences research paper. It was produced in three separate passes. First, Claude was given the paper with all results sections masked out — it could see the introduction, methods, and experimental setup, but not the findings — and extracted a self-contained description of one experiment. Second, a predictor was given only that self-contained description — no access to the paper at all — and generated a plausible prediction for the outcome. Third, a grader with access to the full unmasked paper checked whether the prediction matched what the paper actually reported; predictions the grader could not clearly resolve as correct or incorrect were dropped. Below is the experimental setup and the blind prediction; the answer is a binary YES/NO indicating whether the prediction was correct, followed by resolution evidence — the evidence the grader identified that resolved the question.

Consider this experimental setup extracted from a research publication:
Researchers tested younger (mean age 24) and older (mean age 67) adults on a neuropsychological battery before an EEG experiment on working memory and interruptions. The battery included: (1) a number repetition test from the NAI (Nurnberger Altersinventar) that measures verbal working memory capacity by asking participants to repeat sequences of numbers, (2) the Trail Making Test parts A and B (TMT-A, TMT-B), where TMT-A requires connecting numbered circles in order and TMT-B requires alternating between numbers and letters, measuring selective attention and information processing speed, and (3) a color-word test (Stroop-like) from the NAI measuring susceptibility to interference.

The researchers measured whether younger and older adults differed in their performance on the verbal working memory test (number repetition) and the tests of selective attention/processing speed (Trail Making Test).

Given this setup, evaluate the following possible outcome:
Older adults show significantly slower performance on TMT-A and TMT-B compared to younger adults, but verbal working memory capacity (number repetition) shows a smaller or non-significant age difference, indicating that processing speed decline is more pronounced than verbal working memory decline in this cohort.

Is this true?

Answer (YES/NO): YES